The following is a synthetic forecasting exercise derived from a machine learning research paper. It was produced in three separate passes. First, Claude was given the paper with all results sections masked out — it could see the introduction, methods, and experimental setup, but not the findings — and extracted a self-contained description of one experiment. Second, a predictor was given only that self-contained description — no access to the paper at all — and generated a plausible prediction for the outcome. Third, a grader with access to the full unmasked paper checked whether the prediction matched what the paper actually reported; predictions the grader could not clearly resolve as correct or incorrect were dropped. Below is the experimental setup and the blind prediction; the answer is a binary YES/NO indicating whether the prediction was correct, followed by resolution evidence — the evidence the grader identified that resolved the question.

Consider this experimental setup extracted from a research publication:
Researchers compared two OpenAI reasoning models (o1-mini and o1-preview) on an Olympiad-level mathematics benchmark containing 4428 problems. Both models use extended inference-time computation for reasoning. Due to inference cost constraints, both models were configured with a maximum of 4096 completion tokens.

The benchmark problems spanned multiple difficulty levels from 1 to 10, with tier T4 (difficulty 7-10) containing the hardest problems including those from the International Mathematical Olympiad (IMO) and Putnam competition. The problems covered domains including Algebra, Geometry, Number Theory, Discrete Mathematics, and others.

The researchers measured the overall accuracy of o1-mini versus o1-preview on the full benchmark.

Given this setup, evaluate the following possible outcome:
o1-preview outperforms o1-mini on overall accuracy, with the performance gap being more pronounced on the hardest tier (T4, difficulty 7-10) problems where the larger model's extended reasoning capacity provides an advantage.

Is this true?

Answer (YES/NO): NO